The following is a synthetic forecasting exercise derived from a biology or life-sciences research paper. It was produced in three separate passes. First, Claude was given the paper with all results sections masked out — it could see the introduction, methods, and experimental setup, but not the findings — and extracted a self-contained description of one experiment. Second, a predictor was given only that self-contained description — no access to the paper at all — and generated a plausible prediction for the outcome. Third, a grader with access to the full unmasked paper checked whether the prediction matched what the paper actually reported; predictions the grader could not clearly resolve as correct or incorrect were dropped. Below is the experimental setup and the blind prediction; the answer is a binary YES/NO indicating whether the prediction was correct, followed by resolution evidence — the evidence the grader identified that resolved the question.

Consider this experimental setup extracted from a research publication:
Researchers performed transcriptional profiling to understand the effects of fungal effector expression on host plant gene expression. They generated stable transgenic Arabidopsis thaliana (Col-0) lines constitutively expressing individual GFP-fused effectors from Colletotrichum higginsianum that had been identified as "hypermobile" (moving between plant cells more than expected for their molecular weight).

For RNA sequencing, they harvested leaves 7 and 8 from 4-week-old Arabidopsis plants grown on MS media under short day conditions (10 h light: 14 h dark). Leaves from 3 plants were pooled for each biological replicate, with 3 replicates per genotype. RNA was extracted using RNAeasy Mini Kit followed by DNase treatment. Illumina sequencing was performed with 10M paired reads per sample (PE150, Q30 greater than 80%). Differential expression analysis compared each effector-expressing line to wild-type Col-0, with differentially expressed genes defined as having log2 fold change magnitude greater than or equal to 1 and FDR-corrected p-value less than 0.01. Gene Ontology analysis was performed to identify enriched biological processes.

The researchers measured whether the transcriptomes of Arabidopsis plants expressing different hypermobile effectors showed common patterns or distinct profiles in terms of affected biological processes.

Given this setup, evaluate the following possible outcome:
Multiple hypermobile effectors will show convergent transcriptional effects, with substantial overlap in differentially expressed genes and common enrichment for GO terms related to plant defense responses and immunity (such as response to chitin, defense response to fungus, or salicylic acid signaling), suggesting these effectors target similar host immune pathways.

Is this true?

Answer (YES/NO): NO